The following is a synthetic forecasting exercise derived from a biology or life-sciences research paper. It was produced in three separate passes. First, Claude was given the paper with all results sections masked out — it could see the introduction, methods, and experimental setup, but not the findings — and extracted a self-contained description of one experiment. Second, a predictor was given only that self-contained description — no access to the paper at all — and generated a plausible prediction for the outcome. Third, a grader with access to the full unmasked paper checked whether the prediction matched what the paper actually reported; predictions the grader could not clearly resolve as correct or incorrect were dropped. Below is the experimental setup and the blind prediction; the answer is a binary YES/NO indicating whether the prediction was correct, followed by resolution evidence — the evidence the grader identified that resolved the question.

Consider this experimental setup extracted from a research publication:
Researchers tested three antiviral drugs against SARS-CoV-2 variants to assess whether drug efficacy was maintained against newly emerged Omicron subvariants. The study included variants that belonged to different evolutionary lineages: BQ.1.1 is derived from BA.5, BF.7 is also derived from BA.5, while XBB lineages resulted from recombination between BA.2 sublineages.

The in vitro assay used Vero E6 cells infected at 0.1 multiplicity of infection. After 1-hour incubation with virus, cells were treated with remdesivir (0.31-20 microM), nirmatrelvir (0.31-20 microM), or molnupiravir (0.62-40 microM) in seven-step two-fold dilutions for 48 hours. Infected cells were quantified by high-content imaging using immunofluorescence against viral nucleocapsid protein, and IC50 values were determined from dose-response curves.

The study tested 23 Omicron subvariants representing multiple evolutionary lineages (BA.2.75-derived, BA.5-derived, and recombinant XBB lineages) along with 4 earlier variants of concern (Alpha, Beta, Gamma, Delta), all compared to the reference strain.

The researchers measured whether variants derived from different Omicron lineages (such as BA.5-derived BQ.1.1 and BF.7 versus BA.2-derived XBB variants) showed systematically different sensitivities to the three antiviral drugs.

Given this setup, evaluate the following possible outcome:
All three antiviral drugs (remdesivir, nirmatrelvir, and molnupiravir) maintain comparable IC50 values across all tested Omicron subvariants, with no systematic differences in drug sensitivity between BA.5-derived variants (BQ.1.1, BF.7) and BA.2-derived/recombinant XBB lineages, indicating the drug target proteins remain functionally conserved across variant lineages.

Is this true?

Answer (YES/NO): YES